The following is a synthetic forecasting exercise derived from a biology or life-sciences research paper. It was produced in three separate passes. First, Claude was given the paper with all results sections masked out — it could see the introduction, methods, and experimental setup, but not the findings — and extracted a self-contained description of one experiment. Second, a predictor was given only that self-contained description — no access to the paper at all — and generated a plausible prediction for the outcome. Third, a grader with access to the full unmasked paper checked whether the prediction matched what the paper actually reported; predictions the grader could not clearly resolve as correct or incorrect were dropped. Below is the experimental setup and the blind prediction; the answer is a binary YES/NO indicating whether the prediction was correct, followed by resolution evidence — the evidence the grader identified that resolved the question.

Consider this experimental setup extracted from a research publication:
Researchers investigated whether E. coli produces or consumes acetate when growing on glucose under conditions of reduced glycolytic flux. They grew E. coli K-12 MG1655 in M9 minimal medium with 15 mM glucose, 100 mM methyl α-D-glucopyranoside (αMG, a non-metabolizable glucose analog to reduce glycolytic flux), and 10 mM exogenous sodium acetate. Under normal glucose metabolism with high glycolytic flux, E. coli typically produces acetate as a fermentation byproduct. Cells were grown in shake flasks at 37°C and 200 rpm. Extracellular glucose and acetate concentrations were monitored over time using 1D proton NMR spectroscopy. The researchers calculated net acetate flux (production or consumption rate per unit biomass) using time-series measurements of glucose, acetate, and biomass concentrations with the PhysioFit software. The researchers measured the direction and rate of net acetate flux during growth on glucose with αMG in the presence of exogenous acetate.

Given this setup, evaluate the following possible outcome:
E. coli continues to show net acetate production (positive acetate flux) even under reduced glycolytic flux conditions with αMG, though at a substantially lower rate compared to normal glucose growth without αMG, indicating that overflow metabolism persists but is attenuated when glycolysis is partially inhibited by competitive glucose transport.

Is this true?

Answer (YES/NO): NO